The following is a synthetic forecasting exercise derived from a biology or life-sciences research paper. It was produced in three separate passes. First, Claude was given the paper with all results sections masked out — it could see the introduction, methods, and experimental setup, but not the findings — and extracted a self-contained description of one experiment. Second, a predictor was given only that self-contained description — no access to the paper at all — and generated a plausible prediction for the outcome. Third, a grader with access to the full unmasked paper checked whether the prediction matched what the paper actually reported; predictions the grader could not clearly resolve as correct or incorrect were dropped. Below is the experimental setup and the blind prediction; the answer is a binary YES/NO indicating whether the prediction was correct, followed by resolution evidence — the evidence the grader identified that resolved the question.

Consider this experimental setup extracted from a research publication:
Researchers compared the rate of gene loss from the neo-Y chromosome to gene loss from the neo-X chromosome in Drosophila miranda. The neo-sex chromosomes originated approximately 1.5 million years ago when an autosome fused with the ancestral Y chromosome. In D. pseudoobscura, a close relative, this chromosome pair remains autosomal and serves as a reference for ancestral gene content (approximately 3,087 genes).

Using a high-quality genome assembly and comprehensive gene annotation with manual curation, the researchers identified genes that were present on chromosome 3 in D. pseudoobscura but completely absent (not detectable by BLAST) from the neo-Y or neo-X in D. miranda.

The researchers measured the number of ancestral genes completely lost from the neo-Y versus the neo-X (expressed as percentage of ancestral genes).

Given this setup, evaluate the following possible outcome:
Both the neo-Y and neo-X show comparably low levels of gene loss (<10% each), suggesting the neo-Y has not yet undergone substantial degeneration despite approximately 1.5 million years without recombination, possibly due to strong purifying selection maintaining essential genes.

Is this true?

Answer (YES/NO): NO